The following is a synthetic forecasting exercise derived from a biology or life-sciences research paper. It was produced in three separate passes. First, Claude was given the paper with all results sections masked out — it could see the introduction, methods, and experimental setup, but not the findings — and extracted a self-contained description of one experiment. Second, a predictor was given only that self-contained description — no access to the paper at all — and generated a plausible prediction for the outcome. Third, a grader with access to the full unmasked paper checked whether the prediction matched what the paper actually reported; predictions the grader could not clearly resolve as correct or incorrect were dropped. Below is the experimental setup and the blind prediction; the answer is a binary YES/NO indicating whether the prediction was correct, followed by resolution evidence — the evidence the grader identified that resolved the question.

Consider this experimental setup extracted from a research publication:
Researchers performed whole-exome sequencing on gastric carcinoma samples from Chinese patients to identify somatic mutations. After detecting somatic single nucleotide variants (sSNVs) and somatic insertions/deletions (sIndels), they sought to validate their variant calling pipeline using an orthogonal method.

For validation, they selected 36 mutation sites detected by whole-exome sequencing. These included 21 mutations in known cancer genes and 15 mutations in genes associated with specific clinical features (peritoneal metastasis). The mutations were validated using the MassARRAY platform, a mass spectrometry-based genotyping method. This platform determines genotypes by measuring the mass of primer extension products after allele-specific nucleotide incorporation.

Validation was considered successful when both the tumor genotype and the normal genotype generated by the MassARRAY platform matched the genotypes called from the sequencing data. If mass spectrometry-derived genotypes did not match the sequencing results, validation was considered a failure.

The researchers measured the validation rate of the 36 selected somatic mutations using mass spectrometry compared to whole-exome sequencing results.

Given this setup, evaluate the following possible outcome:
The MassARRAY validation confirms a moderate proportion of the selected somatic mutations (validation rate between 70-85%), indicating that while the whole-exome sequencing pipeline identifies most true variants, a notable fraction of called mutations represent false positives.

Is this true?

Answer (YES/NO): NO